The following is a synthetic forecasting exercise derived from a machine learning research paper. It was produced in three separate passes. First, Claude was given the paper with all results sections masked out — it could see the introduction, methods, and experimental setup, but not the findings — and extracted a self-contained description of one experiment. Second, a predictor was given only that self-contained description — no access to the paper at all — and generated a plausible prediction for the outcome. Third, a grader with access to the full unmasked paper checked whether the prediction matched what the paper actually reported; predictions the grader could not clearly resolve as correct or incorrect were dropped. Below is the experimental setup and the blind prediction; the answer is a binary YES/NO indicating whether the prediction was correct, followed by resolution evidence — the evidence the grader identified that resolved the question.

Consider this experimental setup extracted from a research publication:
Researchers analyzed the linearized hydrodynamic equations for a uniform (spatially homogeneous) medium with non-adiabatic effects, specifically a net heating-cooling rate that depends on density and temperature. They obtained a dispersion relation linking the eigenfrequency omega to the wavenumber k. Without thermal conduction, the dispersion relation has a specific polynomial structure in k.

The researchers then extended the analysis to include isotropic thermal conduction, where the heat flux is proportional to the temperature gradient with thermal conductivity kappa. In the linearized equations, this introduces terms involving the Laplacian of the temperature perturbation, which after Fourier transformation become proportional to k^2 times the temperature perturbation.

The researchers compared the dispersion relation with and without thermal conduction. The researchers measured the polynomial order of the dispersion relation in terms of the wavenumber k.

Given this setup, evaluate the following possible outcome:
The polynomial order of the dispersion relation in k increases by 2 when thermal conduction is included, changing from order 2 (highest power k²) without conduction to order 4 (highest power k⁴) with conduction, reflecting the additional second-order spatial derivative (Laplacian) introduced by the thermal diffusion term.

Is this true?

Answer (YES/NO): YES